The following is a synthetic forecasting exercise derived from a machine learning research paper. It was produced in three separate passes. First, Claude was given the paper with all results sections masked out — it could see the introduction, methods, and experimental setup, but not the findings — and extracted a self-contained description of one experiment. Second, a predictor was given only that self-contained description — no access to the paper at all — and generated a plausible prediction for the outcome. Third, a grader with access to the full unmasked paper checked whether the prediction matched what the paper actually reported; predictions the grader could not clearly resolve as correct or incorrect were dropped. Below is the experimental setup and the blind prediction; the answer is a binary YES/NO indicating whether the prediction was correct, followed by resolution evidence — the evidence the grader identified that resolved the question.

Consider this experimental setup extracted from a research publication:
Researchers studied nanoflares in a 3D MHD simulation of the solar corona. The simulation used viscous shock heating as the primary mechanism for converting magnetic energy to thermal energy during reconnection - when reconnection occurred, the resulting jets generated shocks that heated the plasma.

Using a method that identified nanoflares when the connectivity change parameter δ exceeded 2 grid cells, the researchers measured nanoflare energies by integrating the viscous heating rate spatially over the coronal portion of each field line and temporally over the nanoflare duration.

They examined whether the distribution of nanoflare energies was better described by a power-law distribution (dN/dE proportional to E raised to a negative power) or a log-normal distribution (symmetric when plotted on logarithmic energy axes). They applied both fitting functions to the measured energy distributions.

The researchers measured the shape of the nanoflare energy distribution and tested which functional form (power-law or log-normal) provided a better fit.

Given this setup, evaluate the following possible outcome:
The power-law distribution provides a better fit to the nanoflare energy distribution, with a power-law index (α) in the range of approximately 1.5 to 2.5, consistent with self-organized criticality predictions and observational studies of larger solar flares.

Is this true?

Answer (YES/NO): NO